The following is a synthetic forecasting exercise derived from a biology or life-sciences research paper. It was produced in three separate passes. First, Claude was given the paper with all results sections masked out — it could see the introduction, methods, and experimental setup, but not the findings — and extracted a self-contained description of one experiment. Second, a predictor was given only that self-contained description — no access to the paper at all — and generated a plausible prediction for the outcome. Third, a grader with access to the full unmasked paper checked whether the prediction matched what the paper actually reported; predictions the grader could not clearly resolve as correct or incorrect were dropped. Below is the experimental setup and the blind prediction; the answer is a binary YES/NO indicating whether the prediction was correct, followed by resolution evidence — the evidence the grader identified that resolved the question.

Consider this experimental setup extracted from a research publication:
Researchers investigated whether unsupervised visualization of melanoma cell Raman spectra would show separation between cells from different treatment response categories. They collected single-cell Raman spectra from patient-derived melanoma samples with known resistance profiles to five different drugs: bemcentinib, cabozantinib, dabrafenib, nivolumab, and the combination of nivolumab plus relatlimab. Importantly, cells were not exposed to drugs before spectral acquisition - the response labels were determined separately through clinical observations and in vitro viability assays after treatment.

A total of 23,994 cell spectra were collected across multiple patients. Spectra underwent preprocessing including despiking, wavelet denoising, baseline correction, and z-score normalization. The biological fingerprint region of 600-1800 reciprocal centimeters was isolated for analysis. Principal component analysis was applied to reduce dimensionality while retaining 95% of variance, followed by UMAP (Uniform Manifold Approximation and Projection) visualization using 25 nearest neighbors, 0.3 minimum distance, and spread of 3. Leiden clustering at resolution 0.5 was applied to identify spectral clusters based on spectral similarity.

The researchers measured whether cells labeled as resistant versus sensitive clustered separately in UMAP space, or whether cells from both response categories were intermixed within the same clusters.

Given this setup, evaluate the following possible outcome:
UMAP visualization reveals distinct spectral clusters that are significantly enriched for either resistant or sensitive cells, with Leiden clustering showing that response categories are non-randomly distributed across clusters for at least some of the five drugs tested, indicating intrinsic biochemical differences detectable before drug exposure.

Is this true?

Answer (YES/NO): YES